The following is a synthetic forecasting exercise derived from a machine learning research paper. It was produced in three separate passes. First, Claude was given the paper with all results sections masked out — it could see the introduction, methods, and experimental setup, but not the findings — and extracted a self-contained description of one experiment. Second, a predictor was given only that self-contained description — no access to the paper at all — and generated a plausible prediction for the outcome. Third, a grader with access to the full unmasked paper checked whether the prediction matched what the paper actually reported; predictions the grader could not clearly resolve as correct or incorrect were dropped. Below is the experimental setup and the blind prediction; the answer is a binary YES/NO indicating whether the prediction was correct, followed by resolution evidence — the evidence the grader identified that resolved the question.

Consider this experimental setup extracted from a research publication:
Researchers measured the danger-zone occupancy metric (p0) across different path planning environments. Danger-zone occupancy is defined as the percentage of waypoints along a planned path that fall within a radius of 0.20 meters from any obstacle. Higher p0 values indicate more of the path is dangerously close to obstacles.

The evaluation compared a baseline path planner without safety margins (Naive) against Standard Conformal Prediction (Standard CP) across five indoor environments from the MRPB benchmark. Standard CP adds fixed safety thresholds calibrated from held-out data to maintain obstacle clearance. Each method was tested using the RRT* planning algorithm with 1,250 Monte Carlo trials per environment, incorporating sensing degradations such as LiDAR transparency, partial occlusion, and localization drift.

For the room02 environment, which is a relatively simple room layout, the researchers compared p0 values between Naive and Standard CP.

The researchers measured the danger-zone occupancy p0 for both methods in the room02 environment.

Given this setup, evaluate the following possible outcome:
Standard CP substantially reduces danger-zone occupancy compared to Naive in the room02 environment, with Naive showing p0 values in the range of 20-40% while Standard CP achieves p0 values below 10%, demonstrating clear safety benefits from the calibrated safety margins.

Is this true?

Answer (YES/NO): NO